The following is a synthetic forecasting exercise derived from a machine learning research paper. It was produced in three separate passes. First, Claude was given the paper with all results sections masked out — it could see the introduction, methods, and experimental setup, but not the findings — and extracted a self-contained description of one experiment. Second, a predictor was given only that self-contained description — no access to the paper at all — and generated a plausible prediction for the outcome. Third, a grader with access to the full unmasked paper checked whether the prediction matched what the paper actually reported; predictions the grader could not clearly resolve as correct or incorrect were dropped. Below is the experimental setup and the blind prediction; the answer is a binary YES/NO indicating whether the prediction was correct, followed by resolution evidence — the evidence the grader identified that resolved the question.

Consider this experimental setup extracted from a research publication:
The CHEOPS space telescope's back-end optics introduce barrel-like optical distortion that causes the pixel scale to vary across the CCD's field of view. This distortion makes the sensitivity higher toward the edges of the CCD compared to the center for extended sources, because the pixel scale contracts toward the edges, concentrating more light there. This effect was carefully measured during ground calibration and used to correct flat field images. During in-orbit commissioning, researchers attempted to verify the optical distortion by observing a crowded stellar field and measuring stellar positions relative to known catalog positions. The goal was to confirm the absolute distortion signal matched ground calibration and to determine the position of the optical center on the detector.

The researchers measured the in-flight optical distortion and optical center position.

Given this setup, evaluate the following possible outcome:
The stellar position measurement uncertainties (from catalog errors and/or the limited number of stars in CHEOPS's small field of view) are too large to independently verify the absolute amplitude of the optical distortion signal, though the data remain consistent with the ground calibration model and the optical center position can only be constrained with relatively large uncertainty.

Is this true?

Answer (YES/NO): YES